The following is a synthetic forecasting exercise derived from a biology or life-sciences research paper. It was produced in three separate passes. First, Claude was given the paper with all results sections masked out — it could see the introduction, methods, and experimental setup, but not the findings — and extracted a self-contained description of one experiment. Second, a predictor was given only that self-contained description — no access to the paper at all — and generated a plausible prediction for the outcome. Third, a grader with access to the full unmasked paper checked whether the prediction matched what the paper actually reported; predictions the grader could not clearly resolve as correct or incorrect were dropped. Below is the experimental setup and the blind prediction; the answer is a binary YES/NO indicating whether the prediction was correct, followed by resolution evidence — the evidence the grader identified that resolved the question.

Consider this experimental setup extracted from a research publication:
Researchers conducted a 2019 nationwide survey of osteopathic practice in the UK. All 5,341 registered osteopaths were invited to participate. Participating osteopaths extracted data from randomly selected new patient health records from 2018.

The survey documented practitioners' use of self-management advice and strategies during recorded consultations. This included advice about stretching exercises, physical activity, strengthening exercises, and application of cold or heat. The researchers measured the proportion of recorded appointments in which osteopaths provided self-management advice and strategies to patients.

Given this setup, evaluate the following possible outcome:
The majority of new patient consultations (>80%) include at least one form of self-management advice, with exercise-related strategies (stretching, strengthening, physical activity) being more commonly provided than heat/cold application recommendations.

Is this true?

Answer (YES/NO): NO